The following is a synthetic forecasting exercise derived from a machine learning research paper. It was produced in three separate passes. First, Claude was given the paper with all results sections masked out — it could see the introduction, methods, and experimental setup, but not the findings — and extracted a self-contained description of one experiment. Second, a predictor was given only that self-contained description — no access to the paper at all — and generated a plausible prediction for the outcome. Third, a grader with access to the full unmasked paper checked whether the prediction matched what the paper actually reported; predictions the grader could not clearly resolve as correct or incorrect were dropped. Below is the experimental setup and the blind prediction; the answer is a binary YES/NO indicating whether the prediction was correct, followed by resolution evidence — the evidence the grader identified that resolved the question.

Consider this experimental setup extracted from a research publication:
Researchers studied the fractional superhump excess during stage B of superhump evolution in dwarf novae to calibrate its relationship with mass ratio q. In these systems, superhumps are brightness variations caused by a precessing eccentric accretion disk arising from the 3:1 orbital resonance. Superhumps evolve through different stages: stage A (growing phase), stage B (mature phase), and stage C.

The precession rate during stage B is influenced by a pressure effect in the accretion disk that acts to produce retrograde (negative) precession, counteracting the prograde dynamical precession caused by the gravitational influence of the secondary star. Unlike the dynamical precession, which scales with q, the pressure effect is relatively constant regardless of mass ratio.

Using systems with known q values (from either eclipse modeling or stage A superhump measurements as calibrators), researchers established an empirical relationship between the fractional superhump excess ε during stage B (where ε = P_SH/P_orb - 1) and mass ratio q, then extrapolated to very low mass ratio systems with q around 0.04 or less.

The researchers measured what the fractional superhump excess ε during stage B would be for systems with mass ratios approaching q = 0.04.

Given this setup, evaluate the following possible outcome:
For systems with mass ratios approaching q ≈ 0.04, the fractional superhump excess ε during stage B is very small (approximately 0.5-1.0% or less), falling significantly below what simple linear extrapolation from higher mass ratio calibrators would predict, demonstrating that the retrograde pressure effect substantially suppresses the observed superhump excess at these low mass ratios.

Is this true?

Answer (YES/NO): YES